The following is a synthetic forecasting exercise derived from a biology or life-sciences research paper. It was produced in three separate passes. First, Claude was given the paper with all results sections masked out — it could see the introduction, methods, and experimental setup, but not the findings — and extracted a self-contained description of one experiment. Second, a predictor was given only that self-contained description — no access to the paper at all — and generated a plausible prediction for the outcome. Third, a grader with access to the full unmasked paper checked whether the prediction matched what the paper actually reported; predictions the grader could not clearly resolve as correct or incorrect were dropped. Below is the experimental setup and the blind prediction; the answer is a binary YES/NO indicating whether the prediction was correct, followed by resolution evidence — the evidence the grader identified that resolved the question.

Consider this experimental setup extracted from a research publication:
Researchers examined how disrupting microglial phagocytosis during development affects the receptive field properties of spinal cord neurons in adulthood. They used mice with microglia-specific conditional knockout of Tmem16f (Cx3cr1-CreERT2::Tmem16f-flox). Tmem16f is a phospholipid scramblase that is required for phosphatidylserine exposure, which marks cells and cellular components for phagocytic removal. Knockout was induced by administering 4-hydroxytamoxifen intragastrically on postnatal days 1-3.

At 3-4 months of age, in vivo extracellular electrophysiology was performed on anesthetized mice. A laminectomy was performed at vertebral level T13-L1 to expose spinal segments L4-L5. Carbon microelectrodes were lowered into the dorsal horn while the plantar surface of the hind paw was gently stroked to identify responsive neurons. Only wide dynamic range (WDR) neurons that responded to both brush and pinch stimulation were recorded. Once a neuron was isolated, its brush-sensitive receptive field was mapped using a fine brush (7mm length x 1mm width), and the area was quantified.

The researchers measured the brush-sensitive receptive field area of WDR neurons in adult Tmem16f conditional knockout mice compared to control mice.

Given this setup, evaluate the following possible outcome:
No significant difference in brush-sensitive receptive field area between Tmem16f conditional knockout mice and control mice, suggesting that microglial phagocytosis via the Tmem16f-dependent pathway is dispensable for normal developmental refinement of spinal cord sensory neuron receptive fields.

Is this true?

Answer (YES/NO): NO